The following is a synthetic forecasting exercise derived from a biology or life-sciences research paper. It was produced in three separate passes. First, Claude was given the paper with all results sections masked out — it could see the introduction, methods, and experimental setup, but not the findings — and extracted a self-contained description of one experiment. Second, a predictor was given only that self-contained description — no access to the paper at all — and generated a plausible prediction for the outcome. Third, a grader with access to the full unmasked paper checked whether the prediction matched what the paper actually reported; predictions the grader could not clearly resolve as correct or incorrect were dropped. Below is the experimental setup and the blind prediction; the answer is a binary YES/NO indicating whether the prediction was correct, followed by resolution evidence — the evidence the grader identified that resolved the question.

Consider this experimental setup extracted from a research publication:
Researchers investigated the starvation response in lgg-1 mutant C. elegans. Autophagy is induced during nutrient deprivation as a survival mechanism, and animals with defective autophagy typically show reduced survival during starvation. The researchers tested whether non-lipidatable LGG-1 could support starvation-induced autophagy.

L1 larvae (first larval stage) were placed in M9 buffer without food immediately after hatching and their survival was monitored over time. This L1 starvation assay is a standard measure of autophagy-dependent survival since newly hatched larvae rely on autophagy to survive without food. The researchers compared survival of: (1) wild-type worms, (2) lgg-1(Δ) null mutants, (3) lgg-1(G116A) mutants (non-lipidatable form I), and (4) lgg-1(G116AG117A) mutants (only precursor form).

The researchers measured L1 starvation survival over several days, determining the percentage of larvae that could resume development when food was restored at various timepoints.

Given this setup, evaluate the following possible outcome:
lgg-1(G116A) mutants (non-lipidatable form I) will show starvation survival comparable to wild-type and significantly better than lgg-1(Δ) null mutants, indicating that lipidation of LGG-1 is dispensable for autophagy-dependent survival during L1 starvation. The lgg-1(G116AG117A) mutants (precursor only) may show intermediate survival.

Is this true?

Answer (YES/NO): NO